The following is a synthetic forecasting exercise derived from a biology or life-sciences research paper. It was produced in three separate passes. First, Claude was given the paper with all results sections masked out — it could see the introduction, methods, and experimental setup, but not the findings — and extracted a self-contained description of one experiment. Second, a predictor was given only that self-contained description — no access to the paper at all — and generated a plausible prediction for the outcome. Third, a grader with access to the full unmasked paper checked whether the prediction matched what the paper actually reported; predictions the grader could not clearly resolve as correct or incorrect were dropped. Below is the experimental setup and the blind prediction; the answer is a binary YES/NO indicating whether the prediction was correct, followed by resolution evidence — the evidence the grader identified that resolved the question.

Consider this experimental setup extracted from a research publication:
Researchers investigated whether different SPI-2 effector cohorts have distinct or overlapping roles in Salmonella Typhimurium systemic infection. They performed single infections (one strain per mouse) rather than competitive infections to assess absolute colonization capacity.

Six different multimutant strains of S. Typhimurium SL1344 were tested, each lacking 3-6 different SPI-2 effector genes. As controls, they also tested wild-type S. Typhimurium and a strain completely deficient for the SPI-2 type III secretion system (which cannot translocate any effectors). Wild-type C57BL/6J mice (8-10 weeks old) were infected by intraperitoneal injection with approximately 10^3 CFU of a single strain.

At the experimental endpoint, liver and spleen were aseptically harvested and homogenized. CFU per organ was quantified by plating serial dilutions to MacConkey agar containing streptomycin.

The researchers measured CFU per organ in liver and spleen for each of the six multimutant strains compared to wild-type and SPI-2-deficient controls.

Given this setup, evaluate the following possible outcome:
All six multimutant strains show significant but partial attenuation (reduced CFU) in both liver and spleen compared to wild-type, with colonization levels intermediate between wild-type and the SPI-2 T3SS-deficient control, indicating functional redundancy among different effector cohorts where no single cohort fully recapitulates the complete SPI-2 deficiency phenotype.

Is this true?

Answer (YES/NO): NO